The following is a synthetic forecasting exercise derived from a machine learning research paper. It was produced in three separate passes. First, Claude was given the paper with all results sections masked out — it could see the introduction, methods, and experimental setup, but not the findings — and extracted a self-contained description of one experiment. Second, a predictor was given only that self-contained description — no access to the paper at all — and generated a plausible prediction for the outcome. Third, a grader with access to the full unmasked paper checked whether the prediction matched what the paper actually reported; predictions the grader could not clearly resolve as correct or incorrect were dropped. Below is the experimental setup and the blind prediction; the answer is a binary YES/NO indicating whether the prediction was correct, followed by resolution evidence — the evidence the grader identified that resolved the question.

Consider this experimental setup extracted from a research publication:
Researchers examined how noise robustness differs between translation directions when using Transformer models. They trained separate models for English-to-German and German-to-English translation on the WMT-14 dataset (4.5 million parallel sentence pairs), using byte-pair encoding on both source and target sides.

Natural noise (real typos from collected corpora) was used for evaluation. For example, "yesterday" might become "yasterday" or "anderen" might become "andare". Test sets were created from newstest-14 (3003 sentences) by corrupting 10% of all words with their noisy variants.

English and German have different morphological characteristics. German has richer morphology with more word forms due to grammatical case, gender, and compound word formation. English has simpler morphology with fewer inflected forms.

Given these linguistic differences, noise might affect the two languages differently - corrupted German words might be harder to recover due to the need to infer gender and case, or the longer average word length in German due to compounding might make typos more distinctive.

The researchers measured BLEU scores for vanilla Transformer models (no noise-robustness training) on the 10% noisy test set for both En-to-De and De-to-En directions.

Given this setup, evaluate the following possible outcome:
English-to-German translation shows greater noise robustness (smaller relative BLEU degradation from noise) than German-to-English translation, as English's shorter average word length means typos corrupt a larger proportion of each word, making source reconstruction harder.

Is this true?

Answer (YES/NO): NO